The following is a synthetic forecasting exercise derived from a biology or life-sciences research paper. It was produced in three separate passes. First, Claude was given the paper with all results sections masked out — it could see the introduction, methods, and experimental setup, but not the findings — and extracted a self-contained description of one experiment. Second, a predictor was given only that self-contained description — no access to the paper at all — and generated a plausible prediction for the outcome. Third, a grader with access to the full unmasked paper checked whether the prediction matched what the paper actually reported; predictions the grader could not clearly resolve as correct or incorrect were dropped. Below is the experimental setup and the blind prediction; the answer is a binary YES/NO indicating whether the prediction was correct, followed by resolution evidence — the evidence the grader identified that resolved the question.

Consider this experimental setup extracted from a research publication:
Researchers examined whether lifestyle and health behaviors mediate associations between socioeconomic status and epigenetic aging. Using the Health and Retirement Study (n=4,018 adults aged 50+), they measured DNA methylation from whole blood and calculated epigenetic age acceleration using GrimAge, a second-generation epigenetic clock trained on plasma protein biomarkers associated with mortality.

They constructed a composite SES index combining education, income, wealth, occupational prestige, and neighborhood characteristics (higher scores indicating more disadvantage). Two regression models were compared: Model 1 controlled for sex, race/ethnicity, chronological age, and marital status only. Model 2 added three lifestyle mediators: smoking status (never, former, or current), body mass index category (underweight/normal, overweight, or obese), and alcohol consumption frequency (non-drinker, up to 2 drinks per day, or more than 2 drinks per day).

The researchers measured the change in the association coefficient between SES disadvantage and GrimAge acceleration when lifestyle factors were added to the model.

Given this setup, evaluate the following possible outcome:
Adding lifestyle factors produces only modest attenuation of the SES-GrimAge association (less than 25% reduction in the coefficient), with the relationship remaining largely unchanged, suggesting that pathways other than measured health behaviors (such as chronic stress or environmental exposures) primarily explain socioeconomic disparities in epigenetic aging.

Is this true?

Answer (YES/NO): NO